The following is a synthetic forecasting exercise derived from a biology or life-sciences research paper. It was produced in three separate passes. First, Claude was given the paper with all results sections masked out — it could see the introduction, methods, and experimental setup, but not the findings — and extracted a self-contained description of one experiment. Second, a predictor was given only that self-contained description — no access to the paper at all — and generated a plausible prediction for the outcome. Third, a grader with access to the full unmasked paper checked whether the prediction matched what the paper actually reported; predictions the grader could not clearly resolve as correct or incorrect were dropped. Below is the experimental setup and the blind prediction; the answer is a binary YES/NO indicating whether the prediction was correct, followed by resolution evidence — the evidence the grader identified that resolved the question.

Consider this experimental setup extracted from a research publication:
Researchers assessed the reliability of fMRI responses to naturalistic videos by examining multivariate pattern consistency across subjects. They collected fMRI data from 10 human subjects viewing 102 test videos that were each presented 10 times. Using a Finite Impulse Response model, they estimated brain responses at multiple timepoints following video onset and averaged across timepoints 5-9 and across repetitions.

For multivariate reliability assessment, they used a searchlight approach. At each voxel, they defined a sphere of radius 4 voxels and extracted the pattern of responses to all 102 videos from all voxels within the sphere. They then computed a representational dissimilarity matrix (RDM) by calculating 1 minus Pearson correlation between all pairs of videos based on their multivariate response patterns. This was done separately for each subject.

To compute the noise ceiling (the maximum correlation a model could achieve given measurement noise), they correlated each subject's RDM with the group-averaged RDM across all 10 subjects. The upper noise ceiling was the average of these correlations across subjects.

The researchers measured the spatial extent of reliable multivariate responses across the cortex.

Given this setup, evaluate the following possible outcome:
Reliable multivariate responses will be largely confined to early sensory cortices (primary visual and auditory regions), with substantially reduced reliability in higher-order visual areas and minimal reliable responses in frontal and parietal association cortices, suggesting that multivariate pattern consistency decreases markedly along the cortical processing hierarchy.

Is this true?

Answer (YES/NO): NO